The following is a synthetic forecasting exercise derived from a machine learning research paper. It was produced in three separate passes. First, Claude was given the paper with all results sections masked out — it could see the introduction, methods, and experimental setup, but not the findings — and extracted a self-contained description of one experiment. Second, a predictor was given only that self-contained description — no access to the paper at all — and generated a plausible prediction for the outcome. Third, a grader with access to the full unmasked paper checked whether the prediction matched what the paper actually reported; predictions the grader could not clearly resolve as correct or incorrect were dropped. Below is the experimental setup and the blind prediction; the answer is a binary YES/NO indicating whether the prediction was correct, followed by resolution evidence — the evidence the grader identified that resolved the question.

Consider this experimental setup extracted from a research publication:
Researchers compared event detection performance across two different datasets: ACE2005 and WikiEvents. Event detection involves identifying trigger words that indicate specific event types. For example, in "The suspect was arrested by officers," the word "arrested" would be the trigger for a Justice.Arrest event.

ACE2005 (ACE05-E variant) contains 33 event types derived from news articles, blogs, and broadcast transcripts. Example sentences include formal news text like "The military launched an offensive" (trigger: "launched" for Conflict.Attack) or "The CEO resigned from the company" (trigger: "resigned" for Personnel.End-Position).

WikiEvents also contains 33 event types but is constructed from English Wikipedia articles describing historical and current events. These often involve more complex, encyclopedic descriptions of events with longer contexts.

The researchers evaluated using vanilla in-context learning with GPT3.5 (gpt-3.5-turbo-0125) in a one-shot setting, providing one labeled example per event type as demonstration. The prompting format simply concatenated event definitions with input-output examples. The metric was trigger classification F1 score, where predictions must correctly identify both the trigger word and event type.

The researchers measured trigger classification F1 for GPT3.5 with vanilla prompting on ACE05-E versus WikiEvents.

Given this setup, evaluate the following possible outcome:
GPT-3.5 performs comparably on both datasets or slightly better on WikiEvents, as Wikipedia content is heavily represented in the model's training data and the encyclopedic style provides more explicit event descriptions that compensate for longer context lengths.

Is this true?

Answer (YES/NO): NO